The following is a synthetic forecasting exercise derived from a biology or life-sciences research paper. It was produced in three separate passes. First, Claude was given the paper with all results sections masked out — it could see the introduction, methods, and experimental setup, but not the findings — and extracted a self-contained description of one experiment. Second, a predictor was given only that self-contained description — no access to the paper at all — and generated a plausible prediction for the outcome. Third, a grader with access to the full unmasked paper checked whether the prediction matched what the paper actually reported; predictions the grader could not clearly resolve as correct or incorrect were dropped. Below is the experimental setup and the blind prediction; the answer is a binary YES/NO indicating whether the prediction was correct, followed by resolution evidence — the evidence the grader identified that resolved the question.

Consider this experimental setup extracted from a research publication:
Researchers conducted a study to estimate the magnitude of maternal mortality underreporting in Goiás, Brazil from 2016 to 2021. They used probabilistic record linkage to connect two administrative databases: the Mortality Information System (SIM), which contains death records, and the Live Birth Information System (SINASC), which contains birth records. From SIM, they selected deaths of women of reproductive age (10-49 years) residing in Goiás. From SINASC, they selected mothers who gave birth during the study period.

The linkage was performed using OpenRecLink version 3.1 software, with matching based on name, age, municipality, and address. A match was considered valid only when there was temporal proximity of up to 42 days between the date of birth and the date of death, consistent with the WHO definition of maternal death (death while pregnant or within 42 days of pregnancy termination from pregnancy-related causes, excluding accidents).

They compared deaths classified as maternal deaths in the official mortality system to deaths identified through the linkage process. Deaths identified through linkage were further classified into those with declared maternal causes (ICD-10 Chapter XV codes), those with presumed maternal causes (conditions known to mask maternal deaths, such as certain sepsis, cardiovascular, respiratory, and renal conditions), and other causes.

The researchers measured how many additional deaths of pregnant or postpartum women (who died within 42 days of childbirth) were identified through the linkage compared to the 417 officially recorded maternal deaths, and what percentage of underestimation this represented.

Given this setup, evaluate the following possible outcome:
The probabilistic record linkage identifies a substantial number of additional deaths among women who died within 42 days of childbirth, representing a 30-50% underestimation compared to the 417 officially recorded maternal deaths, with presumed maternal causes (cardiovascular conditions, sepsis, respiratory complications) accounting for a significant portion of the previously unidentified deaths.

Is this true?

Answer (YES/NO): NO